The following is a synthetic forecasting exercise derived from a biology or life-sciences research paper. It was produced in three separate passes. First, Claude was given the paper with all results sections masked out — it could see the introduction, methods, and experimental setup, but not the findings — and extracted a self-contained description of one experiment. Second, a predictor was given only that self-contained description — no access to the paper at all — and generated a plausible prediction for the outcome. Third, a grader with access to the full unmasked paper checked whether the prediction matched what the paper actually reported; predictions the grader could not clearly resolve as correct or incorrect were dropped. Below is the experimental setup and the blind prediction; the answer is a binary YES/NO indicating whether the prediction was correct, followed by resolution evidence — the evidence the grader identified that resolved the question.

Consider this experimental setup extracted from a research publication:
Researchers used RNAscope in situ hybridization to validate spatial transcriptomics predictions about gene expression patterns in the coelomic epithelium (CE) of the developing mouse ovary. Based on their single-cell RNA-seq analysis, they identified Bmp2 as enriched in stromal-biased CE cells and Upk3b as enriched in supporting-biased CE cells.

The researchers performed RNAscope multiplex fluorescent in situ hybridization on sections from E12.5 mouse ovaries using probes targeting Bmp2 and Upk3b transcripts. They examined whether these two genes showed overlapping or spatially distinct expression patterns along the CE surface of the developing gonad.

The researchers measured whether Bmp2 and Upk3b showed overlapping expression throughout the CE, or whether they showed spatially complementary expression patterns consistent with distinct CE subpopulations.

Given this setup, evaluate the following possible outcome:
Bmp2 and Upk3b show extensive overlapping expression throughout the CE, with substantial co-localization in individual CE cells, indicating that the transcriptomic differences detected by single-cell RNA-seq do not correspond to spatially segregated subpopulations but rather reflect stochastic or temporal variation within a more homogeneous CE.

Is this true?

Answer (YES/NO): NO